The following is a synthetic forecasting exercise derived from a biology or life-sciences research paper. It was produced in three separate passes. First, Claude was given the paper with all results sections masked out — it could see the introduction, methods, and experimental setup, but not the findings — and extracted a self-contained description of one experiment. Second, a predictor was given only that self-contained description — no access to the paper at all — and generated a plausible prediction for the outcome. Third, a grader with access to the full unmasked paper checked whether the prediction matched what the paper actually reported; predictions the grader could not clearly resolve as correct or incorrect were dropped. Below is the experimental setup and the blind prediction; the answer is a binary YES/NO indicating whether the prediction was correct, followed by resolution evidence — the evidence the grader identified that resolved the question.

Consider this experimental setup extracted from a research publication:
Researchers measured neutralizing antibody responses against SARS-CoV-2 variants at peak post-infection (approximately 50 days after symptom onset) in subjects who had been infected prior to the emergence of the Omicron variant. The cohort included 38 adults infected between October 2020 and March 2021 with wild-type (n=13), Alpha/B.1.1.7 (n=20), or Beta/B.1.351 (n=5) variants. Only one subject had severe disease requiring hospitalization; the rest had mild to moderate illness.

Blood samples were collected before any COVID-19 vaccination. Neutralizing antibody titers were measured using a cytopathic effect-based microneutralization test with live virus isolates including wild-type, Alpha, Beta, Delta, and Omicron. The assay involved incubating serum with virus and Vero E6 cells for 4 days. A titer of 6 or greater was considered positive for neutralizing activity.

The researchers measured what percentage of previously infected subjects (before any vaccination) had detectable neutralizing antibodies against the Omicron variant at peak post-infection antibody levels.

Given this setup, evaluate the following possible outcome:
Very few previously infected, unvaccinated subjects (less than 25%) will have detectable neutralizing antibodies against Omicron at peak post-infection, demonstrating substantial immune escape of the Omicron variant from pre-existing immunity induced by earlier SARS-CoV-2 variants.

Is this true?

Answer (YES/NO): YES